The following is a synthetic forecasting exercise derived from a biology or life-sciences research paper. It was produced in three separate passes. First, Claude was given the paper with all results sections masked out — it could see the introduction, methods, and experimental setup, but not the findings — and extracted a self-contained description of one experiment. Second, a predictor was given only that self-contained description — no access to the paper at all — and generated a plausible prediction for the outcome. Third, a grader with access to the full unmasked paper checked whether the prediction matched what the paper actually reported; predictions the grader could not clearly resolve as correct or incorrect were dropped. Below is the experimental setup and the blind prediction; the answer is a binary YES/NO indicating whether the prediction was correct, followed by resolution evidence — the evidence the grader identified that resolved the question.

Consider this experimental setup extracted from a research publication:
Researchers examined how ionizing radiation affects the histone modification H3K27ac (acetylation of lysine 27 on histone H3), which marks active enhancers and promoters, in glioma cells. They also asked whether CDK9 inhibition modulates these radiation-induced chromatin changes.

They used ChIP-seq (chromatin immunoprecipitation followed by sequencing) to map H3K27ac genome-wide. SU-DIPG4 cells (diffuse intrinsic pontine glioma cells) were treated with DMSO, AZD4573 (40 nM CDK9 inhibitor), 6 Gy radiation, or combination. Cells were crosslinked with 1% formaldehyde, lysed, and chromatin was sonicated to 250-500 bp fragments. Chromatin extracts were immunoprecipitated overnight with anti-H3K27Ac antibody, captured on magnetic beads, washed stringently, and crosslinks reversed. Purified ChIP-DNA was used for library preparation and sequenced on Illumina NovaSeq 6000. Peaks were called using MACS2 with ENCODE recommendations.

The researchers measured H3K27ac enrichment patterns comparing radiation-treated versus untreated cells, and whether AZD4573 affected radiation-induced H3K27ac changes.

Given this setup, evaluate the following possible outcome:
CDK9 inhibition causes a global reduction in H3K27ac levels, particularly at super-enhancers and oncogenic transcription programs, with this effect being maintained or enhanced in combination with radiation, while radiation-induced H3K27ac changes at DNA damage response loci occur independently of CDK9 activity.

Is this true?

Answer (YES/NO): NO